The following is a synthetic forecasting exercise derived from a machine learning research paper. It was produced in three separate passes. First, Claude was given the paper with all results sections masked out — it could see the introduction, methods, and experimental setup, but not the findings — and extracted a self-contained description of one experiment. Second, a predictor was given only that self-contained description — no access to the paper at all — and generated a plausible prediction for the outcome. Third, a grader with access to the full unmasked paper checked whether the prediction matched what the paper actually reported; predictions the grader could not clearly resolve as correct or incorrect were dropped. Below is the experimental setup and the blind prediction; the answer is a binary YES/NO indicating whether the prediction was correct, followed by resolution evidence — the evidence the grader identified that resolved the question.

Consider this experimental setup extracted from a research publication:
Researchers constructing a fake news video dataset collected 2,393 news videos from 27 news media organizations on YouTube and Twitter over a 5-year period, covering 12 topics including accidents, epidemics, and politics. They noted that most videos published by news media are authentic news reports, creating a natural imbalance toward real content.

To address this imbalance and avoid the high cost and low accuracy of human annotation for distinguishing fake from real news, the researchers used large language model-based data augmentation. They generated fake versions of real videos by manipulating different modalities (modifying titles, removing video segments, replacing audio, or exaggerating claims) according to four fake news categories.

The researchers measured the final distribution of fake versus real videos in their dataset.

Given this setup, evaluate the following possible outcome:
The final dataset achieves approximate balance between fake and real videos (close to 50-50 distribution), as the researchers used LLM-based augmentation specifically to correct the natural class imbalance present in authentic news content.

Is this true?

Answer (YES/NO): NO